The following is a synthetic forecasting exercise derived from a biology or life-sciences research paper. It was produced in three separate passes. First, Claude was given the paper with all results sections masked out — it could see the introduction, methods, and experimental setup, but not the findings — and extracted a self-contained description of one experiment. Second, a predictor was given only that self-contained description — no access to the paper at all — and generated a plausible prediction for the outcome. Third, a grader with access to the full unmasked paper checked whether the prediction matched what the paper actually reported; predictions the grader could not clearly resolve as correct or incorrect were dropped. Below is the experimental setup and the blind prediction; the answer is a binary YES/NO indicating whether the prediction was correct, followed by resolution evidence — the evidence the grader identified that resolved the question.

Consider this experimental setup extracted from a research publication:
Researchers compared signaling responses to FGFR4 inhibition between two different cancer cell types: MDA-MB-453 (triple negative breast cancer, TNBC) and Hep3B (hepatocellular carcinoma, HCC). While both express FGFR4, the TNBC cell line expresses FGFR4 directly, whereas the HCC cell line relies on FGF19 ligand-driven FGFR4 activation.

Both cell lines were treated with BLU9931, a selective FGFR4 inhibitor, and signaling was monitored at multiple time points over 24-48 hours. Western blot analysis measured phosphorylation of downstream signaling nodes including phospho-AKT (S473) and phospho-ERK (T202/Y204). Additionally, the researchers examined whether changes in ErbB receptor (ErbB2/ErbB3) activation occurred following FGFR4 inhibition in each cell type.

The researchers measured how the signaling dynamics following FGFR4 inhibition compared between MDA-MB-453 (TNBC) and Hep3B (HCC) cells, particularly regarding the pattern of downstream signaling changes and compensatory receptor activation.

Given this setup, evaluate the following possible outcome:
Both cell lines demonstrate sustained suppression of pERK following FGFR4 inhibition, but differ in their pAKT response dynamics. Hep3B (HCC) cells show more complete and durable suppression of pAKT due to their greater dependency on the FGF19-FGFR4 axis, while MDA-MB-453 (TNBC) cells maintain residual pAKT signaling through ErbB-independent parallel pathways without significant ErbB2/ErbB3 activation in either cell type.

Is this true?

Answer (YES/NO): NO